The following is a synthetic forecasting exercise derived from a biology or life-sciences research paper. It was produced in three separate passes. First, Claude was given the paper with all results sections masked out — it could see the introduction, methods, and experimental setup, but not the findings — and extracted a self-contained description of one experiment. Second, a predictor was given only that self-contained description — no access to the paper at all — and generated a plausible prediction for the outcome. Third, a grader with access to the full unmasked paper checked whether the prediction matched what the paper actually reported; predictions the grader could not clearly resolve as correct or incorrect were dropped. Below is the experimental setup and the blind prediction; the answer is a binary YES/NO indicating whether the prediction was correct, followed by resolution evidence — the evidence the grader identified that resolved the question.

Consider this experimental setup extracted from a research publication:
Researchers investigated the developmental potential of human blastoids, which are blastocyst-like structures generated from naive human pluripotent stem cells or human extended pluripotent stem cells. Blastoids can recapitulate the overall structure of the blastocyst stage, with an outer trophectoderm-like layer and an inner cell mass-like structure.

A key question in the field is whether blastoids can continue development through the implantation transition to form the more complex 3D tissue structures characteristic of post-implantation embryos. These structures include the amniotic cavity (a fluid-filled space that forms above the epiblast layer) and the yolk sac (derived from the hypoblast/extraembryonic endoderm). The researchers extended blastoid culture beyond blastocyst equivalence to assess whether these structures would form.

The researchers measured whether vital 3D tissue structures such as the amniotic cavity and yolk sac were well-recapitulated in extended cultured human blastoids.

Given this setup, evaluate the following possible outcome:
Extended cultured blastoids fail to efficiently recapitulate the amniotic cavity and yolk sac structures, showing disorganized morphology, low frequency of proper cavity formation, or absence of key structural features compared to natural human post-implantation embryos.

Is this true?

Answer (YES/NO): YES